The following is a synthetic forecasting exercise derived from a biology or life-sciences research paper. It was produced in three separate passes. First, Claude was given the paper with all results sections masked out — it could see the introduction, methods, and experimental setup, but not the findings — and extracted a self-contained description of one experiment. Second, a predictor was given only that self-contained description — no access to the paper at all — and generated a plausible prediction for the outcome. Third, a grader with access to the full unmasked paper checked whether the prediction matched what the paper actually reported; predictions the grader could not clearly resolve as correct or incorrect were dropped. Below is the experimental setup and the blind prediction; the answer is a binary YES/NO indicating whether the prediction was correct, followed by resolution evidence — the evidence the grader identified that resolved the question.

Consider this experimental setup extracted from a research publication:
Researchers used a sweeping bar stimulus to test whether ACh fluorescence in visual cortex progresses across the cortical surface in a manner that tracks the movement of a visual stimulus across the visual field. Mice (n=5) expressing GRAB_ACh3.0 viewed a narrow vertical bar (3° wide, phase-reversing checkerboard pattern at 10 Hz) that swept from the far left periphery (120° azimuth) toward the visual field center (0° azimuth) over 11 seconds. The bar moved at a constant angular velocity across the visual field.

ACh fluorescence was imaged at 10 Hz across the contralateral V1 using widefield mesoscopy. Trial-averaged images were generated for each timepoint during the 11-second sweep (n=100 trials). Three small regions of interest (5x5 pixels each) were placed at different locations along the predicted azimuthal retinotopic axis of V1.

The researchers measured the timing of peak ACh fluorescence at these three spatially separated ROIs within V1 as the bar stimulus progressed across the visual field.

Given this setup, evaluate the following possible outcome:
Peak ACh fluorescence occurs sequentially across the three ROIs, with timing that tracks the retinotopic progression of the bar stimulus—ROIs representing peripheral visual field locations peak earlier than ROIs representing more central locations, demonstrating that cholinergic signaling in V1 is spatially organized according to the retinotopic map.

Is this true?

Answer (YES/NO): YES